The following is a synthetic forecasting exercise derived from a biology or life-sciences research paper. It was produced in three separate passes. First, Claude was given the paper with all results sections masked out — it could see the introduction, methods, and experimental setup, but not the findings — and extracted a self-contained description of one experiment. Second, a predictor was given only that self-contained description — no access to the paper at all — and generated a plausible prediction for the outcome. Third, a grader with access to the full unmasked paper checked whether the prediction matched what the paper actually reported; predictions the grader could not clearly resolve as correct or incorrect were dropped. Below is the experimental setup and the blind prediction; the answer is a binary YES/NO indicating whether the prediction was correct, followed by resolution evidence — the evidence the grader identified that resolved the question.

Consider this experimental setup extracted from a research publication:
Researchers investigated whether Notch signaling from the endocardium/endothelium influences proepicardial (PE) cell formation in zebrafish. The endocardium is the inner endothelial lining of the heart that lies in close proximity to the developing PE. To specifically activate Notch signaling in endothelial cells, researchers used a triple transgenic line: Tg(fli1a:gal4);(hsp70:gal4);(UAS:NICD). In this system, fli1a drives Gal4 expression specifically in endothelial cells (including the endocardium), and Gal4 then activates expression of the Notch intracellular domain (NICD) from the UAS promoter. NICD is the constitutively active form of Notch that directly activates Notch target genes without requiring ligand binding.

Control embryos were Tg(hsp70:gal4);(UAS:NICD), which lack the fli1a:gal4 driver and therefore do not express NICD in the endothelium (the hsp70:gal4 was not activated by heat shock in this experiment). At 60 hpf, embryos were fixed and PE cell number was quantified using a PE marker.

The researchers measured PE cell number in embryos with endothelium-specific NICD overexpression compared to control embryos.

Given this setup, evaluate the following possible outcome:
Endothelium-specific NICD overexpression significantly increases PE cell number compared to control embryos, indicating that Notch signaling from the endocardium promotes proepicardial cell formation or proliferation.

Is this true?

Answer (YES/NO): YES